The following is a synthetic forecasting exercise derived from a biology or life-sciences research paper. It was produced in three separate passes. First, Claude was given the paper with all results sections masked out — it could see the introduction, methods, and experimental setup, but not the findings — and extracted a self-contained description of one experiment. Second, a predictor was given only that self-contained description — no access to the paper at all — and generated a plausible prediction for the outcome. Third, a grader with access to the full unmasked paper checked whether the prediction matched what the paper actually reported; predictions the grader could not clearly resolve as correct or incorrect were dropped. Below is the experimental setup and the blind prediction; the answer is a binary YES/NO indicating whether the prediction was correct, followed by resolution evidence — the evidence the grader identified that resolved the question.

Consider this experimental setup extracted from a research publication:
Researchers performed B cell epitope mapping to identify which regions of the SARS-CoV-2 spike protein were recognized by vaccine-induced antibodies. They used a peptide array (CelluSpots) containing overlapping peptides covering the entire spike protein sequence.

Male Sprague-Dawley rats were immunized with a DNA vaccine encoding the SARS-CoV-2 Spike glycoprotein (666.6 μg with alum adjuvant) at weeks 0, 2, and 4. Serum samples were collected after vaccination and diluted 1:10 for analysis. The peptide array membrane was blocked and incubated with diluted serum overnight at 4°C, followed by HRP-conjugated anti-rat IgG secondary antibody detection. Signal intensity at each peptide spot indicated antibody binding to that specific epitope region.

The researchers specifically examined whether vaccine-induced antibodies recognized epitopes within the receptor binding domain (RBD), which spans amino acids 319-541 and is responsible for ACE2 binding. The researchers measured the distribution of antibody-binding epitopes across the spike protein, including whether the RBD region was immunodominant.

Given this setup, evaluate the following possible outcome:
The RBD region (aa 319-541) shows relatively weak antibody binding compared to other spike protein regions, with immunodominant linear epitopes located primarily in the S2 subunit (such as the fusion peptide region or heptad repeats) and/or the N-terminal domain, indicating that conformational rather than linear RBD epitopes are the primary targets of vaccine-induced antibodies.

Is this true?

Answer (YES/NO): NO